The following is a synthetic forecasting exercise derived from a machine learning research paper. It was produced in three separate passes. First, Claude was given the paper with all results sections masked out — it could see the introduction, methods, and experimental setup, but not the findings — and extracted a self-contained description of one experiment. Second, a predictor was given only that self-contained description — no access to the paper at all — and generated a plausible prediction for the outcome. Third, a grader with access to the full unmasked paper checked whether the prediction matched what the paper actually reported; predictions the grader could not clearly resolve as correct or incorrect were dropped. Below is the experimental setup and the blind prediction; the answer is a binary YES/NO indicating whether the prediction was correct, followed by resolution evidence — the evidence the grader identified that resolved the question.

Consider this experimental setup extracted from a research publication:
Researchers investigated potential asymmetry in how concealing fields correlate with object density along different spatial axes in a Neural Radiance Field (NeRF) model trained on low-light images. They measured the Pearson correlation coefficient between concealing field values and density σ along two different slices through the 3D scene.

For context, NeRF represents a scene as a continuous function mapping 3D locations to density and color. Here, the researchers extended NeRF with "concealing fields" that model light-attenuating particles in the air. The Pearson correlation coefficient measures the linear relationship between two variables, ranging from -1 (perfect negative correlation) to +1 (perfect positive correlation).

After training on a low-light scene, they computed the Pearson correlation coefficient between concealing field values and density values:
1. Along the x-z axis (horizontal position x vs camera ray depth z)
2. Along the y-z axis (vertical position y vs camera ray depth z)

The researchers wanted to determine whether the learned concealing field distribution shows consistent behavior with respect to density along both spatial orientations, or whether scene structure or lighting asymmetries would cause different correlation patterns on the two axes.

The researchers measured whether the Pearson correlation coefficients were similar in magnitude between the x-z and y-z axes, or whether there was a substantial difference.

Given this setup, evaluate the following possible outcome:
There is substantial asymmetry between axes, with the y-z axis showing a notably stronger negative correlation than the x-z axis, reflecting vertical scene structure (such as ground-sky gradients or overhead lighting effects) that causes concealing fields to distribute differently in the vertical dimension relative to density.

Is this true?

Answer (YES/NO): NO